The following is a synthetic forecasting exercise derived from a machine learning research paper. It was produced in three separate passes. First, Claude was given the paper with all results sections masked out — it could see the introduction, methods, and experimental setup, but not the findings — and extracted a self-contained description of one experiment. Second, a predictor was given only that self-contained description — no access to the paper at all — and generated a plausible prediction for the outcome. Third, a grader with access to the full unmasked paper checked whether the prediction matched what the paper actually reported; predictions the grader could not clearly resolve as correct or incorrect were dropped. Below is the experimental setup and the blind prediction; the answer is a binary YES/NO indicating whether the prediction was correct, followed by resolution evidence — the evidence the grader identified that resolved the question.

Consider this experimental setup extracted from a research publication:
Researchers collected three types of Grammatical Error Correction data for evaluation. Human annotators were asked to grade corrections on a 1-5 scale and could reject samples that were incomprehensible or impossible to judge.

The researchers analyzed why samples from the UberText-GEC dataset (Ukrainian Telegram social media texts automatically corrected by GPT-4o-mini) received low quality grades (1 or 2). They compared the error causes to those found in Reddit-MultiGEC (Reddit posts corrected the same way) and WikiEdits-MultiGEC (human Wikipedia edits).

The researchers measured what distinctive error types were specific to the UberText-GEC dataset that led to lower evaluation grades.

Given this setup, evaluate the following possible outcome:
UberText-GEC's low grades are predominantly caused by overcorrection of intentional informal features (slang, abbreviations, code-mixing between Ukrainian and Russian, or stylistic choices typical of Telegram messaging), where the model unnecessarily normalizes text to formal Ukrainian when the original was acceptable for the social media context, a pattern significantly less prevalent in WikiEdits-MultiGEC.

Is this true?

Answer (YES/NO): NO